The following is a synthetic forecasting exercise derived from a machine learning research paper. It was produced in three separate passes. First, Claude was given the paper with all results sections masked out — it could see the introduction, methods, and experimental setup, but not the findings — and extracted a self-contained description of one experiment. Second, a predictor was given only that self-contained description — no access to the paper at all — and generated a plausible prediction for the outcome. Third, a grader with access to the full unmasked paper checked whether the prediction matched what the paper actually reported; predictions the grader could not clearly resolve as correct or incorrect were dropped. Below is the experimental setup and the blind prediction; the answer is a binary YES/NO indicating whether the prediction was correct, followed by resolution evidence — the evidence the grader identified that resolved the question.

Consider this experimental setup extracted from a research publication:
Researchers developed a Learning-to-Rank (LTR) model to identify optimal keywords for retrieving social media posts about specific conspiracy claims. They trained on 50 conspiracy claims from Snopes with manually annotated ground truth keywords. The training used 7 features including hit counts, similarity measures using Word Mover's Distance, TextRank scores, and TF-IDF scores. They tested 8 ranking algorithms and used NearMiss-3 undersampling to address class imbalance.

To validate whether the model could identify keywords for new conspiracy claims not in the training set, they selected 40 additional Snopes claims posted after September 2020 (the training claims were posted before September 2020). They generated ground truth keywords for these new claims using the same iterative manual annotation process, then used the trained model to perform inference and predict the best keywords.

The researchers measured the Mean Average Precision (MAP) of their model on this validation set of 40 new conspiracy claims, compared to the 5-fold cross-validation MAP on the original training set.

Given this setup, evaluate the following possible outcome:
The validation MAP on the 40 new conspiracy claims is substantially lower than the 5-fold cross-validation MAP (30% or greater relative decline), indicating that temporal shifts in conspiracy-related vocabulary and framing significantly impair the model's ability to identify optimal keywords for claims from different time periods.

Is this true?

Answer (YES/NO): NO